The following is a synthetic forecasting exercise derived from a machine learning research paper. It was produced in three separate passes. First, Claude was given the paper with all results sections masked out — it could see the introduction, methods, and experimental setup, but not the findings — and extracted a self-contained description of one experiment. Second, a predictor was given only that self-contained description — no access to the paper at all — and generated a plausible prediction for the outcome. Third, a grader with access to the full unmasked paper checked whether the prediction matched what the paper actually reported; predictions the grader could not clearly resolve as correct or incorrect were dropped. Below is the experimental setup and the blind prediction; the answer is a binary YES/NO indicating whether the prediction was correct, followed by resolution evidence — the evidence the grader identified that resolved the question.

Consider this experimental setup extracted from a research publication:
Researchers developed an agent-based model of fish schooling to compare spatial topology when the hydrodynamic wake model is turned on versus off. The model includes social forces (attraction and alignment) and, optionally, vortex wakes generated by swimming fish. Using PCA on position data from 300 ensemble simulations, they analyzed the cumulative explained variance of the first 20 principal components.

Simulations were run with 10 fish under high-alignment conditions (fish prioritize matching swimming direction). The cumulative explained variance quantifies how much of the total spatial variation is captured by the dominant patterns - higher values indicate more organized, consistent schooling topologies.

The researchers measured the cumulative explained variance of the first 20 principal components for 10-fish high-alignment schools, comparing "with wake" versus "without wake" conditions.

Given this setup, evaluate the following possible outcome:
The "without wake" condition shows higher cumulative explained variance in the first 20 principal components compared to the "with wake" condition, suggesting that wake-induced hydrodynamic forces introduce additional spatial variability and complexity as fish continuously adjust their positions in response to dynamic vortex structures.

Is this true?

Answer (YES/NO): NO